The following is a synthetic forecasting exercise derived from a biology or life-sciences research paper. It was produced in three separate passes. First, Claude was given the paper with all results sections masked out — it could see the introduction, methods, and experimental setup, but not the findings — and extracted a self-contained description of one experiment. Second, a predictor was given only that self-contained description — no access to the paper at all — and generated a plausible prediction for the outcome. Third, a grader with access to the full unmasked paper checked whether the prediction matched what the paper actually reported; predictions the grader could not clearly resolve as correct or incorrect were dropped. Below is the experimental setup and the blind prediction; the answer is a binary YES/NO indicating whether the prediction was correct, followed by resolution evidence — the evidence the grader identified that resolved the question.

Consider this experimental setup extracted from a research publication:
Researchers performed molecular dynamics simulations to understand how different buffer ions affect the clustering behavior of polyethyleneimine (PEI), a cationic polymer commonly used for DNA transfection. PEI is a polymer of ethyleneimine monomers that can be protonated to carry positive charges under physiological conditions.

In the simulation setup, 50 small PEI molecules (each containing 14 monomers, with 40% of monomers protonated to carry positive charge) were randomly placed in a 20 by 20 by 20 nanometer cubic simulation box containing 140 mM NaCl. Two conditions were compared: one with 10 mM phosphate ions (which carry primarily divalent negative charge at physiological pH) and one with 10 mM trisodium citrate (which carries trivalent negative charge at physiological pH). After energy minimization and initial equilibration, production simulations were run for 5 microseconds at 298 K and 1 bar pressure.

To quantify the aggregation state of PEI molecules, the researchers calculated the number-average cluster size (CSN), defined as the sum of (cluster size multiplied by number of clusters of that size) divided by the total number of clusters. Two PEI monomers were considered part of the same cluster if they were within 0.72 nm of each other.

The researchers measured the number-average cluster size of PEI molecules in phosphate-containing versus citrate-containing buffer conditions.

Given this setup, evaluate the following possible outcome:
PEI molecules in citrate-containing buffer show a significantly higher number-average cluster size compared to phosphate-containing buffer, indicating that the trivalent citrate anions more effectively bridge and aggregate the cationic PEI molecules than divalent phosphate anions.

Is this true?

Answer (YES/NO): NO